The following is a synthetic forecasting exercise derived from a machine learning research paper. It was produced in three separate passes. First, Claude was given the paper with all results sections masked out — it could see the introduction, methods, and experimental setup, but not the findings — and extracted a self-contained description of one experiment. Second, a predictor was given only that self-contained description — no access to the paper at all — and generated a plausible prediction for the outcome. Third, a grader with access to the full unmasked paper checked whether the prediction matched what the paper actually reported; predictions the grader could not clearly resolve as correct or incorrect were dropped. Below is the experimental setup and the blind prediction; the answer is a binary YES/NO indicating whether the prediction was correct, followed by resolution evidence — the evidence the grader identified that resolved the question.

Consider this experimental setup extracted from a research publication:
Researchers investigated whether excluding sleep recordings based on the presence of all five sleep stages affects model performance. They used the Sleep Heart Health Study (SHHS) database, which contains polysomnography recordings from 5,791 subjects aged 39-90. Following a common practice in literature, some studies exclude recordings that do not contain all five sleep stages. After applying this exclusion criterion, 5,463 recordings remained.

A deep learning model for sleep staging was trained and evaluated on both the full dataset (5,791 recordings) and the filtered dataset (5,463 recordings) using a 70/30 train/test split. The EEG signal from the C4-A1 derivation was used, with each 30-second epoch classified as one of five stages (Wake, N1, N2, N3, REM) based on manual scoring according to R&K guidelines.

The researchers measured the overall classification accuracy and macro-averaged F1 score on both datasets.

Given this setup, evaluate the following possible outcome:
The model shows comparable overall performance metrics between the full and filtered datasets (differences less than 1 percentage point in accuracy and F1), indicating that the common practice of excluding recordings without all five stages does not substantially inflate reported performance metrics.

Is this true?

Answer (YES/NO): NO